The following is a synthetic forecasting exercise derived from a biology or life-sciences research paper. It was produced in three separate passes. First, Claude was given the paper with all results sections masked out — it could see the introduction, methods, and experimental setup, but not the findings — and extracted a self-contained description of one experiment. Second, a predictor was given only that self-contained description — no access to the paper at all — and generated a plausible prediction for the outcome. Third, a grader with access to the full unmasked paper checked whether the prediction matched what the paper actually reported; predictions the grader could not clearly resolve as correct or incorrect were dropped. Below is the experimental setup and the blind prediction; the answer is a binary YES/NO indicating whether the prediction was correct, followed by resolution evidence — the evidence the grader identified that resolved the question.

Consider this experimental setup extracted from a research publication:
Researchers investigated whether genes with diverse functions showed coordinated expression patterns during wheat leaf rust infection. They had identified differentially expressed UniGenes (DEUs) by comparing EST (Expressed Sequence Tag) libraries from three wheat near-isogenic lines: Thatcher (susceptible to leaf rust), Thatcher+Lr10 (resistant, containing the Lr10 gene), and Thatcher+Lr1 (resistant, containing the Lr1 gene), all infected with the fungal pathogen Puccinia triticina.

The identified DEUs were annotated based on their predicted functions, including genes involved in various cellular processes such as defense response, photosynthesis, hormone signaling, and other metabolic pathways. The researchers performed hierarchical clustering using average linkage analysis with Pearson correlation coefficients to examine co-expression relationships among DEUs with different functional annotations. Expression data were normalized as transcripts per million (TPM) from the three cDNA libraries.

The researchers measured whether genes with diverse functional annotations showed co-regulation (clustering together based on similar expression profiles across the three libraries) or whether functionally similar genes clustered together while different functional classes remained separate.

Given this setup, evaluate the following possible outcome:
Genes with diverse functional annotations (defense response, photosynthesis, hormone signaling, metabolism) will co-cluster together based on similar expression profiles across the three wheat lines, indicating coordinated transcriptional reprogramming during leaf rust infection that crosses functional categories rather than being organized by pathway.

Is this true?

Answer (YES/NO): YES